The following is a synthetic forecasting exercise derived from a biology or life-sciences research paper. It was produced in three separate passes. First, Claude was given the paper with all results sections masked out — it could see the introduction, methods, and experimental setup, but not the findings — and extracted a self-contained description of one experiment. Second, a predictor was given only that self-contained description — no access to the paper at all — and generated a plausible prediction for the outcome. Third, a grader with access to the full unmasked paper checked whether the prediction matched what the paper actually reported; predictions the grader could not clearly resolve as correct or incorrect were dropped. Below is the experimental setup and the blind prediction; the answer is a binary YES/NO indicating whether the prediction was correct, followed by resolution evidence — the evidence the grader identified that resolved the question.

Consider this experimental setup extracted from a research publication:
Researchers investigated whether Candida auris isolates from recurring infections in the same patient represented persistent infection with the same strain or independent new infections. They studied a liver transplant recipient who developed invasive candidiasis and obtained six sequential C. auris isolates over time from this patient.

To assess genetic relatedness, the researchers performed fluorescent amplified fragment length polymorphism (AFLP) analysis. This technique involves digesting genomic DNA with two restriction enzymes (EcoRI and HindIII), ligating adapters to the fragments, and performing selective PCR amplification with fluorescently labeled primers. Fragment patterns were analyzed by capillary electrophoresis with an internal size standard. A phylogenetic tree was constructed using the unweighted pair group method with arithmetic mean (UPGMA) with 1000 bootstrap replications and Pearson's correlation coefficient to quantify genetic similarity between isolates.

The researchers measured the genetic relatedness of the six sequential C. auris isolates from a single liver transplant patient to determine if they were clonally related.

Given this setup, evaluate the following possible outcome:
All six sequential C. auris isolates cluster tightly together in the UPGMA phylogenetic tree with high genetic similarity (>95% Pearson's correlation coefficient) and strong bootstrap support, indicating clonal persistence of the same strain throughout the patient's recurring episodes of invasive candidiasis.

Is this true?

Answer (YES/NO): NO